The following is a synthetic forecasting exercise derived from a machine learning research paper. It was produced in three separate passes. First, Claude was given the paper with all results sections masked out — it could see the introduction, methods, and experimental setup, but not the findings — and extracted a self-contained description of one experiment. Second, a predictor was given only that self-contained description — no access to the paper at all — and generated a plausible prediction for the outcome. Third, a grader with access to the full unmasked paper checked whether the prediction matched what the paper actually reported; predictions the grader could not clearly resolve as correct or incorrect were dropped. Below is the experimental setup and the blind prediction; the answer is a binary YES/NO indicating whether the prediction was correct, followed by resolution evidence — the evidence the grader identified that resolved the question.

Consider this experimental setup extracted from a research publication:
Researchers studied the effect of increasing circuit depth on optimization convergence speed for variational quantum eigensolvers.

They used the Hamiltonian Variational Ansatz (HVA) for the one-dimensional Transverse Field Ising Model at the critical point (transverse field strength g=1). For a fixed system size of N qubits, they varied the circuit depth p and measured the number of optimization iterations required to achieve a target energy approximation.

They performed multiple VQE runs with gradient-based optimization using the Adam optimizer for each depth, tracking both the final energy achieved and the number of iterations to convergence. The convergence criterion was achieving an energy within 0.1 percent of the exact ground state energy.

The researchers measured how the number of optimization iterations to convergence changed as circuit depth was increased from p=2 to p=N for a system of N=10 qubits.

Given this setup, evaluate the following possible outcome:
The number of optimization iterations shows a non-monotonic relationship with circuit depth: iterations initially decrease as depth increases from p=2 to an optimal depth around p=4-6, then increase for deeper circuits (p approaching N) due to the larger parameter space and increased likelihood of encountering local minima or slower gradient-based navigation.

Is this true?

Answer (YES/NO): NO